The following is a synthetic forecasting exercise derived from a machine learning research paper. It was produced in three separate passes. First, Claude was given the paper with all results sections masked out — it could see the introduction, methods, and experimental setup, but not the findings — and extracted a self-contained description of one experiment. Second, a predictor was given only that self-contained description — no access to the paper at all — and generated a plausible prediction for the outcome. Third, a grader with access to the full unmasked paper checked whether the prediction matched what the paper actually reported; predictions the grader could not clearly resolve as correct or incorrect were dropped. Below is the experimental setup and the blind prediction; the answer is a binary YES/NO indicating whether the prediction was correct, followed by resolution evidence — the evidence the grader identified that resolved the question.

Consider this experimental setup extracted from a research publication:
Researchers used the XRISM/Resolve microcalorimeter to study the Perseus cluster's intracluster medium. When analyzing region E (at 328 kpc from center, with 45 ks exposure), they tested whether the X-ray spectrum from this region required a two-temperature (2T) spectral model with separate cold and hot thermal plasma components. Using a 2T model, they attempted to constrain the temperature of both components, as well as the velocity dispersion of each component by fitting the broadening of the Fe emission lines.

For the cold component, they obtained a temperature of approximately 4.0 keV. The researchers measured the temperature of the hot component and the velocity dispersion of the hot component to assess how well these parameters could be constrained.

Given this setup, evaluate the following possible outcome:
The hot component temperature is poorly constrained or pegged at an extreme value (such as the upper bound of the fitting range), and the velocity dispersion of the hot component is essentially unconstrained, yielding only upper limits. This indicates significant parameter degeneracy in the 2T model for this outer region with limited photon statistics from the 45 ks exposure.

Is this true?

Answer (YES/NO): YES